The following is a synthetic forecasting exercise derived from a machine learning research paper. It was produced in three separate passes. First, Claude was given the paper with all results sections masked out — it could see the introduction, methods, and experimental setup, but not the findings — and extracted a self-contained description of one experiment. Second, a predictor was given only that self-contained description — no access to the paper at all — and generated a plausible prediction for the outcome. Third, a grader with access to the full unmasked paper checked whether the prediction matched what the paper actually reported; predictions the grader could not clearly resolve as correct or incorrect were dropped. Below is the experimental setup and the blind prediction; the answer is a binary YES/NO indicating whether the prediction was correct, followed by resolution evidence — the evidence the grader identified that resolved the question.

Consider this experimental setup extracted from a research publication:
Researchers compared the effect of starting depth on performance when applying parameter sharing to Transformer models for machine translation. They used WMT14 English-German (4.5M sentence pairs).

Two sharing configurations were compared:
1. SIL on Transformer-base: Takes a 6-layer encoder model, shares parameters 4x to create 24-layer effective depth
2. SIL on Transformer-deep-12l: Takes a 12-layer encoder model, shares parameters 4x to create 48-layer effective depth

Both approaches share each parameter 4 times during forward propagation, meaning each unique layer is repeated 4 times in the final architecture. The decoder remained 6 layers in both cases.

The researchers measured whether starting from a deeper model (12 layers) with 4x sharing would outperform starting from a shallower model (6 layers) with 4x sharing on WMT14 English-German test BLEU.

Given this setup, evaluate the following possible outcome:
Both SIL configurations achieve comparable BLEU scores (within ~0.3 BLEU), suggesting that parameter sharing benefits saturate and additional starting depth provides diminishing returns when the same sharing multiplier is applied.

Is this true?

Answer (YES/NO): NO